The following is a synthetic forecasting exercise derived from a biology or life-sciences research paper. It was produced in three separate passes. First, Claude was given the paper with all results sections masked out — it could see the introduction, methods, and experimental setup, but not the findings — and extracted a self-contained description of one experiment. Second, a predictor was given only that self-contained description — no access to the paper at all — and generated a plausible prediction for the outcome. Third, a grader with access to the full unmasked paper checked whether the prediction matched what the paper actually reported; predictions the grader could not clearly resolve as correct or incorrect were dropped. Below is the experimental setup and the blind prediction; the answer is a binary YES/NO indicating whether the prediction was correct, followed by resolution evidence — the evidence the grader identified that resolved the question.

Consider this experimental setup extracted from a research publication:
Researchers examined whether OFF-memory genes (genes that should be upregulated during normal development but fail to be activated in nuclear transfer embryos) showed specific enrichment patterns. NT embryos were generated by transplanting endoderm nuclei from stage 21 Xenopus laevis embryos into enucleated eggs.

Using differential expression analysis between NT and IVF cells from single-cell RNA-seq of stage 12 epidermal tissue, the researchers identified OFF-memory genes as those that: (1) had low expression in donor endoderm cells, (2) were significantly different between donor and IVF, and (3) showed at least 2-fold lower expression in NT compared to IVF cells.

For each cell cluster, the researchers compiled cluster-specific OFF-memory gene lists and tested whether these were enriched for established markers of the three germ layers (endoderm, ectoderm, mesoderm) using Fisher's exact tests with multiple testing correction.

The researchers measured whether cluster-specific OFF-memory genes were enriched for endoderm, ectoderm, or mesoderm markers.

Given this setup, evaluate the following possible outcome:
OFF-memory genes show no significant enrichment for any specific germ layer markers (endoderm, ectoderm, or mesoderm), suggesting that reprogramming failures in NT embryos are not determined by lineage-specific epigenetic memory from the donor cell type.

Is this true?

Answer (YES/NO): NO